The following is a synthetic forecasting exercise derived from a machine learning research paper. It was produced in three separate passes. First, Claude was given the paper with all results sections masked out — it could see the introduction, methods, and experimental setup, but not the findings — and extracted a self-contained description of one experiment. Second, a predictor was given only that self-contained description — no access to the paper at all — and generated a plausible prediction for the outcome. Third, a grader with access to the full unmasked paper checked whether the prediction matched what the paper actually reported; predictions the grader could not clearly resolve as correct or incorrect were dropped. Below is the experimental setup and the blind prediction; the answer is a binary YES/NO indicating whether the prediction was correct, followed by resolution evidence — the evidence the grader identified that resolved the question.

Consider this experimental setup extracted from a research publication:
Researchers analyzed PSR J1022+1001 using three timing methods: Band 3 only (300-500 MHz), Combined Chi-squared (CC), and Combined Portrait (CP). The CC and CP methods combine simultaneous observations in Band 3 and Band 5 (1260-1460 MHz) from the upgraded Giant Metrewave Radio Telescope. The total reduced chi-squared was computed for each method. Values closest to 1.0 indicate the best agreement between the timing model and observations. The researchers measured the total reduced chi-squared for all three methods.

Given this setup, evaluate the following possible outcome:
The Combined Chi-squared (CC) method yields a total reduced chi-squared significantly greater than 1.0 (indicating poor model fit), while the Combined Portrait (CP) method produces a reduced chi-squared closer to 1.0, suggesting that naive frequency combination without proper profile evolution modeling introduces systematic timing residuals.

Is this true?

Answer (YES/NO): NO